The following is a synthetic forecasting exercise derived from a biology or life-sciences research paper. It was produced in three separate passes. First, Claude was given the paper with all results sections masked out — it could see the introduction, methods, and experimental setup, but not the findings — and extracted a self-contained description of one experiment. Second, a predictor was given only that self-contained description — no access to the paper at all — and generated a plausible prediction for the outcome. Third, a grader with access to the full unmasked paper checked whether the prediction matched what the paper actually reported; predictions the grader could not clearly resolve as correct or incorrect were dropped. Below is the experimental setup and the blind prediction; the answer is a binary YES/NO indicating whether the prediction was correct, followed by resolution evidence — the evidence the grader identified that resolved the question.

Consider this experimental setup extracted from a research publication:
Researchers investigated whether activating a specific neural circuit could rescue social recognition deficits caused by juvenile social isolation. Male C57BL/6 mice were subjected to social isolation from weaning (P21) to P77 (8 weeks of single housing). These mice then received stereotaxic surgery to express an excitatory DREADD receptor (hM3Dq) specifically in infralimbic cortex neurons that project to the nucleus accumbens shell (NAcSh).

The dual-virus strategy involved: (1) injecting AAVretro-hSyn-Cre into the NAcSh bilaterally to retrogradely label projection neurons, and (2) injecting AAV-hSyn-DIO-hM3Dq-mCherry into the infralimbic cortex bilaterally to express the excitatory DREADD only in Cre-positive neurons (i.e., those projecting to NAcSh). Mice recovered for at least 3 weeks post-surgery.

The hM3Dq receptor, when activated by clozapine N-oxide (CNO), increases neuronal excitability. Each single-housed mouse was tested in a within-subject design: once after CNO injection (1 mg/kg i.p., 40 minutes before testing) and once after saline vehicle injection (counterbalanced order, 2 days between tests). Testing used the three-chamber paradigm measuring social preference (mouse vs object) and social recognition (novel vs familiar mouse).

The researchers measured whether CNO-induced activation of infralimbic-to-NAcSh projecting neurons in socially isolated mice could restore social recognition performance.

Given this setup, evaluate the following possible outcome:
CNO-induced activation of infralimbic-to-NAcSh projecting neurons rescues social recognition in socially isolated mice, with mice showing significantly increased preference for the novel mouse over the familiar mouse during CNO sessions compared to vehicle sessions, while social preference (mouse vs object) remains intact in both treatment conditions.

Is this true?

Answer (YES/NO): YES